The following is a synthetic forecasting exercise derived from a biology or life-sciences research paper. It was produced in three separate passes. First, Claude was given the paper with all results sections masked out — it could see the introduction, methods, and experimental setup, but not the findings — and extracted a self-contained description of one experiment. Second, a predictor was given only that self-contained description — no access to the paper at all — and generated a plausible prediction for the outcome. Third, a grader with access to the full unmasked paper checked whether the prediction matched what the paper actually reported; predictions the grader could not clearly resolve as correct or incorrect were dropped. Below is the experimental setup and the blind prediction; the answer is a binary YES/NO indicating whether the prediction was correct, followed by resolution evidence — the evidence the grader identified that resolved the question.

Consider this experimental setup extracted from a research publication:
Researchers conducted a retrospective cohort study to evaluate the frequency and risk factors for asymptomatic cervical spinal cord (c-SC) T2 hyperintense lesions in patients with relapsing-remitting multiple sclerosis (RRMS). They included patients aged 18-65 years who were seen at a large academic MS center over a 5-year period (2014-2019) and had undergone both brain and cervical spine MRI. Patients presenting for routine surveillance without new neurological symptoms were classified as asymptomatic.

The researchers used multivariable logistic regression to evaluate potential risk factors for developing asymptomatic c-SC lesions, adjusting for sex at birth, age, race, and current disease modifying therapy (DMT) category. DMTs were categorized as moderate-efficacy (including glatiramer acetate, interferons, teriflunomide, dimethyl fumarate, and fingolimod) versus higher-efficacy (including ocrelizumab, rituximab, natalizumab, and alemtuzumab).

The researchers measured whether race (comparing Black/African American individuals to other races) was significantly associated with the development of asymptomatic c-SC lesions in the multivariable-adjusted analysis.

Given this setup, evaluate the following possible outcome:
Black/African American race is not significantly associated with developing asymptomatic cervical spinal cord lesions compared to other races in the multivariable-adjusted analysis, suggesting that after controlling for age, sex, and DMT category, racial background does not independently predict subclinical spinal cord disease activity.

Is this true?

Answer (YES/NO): NO